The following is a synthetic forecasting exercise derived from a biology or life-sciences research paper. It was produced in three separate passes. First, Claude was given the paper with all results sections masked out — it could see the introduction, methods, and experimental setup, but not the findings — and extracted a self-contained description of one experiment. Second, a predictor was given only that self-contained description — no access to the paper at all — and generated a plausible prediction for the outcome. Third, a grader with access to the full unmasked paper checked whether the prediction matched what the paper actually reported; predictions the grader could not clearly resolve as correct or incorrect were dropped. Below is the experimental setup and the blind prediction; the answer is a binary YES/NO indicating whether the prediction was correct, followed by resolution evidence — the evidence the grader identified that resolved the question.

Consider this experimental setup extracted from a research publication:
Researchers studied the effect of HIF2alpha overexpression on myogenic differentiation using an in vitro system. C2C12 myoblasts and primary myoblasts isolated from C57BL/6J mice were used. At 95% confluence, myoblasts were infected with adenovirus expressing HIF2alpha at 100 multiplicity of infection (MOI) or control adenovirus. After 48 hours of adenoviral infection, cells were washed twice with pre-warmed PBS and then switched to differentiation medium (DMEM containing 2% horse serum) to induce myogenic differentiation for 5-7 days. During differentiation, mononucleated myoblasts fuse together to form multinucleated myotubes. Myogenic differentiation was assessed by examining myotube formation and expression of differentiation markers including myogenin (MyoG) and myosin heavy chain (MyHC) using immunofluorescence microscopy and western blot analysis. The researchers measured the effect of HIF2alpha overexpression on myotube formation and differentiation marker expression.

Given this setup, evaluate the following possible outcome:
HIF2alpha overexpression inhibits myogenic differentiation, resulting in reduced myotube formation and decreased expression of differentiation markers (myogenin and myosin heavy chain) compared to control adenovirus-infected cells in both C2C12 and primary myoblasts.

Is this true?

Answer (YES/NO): YES